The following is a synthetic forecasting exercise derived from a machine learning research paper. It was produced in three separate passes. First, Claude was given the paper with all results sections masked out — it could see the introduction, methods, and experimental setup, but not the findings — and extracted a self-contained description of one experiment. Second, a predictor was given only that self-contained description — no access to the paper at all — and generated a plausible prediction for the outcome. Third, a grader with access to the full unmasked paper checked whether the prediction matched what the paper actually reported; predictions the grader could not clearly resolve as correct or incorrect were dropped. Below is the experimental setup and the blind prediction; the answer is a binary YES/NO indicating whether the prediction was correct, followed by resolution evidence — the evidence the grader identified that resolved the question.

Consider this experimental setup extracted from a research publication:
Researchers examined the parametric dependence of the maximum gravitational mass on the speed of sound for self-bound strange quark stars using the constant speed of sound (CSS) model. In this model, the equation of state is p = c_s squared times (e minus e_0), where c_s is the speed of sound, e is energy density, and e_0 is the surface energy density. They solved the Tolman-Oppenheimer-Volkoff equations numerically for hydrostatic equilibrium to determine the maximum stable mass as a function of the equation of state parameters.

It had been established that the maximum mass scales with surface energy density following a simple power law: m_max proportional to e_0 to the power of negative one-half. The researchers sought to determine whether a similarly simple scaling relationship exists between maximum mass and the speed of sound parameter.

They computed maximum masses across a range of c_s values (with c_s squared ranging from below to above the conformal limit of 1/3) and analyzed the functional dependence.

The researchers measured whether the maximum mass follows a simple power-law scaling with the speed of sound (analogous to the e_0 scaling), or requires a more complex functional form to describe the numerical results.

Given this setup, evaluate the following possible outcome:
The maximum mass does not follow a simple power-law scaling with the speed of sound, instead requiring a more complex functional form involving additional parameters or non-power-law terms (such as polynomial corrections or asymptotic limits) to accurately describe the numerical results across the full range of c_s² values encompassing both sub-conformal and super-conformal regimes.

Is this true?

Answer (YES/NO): YES